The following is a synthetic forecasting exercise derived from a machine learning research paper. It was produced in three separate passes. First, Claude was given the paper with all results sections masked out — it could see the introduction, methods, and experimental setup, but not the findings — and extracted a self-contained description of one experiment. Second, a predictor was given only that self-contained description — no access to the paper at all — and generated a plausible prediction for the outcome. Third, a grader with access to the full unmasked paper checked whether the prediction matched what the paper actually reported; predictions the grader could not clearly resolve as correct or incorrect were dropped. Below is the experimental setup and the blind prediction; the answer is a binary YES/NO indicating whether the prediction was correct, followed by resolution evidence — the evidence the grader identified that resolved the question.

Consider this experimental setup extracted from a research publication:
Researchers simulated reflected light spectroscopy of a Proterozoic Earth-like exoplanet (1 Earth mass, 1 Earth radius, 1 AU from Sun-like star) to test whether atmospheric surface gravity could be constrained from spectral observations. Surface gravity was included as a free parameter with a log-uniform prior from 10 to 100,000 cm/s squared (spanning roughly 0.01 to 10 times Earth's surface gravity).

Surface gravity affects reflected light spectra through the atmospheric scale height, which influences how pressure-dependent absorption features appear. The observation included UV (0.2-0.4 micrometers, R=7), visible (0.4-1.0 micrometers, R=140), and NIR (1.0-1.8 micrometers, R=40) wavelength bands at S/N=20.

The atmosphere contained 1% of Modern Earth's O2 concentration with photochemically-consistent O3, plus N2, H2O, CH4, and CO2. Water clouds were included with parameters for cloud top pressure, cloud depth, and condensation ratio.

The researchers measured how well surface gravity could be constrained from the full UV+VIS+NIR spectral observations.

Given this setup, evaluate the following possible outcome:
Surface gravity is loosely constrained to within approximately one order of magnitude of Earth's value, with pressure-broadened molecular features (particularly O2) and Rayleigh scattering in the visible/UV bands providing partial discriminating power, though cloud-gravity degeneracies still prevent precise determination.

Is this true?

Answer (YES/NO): NO